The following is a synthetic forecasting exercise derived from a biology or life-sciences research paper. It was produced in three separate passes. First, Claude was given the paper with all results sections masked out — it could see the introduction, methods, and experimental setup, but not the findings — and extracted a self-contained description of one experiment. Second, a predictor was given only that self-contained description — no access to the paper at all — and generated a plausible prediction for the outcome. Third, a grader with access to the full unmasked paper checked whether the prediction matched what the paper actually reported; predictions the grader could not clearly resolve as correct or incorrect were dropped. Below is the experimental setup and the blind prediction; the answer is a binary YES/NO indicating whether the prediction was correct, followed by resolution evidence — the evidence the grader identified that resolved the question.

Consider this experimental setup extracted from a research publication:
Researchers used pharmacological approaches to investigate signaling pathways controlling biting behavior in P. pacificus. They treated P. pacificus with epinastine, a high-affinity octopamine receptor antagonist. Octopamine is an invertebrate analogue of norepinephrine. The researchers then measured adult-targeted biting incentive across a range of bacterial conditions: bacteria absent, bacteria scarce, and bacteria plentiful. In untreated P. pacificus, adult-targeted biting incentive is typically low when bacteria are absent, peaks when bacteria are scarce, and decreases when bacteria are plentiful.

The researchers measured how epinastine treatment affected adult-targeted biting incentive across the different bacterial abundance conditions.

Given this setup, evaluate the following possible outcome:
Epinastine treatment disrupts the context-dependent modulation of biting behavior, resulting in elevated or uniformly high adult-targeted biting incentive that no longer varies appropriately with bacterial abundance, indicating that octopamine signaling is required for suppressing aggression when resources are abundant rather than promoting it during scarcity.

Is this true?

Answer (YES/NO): NO